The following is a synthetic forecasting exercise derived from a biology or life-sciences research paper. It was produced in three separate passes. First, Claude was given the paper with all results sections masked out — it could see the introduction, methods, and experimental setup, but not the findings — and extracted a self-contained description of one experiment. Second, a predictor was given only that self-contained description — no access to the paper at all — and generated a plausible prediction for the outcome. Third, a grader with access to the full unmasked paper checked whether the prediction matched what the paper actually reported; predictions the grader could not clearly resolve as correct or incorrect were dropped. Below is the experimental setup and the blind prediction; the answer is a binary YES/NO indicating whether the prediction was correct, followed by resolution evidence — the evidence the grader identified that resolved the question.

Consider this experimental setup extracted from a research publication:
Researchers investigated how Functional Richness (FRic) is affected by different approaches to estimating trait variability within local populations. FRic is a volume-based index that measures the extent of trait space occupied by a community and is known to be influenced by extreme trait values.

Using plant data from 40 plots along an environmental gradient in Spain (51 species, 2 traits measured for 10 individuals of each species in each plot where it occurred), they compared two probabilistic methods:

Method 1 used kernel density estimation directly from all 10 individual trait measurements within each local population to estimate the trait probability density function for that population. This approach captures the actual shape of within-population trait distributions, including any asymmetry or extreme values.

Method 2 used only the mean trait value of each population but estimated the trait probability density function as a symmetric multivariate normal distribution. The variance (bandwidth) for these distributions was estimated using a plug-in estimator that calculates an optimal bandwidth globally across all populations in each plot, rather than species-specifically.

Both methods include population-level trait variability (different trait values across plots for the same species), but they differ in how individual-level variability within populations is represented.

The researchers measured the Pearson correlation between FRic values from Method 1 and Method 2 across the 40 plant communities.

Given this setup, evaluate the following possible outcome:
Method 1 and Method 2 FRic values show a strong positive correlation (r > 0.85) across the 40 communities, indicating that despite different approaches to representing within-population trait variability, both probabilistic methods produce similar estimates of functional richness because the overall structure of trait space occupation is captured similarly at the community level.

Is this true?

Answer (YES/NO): NO